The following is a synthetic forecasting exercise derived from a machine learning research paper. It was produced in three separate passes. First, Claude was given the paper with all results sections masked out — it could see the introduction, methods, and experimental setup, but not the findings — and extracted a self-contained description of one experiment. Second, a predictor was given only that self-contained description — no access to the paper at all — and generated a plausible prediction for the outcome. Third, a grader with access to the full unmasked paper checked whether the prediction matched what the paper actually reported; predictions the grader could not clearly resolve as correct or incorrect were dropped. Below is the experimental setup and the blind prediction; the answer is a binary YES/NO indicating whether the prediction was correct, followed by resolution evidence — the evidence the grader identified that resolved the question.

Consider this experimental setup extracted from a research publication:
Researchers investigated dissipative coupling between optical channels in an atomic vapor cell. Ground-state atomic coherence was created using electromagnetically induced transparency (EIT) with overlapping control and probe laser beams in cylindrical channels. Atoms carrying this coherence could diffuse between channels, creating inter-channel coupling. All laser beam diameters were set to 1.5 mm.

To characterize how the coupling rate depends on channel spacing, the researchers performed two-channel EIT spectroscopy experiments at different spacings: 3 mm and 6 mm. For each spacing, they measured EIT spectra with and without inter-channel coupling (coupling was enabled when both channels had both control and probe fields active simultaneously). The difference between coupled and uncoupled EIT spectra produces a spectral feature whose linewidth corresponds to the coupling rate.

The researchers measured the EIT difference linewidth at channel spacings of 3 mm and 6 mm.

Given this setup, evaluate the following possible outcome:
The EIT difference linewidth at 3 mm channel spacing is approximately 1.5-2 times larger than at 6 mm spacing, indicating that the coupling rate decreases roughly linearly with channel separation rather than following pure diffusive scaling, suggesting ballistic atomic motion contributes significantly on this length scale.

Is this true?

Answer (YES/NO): NO